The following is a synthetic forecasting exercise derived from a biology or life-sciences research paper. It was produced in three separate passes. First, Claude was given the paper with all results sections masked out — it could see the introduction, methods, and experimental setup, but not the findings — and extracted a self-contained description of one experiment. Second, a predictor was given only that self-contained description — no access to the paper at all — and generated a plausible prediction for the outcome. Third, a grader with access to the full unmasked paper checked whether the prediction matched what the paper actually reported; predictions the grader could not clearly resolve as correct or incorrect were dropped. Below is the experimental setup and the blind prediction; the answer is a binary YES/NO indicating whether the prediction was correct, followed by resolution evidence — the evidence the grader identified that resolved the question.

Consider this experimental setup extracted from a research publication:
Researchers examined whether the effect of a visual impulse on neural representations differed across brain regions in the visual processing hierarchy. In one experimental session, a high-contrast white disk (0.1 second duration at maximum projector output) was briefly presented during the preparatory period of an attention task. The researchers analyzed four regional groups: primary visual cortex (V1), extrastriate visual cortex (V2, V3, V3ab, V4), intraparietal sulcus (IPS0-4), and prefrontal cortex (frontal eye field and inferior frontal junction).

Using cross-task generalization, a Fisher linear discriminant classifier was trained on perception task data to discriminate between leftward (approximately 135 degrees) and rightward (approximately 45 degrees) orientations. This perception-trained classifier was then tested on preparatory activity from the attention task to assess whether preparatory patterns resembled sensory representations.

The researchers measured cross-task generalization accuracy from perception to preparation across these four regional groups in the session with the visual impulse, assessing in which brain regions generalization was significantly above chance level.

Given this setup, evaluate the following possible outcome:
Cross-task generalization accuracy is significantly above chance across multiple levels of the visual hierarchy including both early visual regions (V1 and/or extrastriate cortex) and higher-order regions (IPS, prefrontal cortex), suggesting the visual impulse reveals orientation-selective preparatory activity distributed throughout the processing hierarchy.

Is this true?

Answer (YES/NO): NO